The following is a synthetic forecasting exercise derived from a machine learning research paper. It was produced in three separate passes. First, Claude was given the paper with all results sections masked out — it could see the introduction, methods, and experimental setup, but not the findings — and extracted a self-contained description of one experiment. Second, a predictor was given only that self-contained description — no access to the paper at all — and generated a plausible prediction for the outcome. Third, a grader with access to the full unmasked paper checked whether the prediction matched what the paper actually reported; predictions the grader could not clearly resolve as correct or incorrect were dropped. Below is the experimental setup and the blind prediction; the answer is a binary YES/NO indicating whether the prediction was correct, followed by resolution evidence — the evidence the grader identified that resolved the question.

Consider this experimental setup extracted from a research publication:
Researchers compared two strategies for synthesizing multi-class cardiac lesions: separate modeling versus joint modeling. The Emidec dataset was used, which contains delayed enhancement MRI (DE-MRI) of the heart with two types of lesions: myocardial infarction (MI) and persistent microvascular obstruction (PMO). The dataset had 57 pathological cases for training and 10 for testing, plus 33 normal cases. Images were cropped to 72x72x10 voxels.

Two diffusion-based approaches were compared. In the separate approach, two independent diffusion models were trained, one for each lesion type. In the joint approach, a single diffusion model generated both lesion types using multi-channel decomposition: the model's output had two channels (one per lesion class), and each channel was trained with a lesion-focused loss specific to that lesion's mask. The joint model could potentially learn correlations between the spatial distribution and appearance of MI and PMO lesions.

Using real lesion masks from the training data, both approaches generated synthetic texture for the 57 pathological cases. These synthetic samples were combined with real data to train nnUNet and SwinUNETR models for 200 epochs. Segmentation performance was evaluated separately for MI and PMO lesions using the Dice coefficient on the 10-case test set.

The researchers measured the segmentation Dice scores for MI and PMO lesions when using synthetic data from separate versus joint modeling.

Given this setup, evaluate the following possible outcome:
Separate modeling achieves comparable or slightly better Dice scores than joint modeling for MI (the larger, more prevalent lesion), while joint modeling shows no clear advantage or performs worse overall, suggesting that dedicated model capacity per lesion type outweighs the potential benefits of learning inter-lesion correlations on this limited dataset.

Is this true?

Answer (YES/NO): NO